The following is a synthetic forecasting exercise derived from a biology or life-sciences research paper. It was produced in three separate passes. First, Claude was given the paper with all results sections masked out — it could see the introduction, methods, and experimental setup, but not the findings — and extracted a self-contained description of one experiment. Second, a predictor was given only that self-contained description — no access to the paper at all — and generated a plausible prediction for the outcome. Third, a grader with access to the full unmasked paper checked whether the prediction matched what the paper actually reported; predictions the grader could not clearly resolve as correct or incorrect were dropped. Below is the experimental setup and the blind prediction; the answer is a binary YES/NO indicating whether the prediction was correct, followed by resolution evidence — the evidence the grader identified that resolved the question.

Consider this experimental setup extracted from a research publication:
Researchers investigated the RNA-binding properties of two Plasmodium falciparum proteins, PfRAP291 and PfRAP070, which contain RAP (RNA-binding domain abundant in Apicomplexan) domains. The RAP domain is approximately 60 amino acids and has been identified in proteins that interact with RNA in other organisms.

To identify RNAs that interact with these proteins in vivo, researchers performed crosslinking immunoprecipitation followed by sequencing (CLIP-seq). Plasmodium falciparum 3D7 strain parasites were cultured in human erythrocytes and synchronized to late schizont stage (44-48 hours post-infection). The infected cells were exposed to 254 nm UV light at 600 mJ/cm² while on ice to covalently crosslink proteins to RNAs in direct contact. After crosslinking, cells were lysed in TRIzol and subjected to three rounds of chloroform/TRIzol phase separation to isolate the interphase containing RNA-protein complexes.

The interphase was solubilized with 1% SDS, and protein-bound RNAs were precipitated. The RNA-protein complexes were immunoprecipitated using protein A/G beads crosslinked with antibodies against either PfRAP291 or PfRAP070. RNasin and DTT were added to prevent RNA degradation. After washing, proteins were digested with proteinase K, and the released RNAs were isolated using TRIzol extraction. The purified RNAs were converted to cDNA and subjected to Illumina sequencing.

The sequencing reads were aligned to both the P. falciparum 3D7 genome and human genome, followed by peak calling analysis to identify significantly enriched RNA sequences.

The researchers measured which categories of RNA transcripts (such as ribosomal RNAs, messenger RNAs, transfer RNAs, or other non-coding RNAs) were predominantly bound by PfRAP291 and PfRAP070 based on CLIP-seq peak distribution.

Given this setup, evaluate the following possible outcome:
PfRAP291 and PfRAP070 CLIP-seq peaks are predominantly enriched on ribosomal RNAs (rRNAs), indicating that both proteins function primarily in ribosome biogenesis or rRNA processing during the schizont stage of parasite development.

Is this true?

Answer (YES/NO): YES